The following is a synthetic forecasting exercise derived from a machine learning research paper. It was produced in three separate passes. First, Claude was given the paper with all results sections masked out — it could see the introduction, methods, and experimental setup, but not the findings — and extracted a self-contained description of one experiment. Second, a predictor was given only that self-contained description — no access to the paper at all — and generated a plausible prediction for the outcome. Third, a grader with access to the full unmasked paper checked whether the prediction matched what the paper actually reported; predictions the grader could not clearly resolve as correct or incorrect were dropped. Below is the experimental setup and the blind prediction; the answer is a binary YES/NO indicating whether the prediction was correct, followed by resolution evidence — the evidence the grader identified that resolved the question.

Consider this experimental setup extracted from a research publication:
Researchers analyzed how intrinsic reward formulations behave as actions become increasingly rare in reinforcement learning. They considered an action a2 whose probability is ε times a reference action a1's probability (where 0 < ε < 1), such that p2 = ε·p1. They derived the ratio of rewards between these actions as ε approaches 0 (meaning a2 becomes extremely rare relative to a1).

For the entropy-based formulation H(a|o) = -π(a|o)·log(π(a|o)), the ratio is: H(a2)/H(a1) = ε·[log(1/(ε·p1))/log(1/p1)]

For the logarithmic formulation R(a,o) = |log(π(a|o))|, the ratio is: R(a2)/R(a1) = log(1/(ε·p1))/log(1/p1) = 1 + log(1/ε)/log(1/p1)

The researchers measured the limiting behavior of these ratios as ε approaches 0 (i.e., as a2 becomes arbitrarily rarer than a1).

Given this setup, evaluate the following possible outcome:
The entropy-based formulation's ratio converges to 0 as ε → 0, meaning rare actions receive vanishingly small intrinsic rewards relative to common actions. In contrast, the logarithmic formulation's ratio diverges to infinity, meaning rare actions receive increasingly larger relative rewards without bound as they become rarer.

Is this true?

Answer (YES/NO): YES